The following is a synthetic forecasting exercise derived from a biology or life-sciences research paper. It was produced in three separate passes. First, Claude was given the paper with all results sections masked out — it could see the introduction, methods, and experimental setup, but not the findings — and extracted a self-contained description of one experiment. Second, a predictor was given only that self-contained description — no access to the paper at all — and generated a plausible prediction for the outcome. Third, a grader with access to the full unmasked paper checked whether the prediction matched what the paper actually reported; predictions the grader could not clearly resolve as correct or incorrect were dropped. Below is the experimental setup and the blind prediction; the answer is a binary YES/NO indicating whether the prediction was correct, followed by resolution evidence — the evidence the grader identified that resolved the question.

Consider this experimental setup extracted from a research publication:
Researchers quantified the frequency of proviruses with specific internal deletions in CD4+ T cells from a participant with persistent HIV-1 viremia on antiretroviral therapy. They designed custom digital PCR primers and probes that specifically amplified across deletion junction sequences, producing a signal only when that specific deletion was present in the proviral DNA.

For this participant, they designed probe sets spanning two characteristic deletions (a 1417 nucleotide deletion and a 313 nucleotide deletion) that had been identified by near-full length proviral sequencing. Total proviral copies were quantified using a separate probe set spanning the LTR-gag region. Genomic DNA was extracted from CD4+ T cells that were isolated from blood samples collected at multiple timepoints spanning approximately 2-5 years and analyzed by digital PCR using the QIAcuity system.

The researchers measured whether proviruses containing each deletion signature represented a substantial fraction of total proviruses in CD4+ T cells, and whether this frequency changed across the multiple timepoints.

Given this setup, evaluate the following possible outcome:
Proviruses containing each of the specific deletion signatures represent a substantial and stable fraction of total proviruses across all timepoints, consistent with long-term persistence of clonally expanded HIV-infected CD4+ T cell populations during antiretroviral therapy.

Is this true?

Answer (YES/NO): NO